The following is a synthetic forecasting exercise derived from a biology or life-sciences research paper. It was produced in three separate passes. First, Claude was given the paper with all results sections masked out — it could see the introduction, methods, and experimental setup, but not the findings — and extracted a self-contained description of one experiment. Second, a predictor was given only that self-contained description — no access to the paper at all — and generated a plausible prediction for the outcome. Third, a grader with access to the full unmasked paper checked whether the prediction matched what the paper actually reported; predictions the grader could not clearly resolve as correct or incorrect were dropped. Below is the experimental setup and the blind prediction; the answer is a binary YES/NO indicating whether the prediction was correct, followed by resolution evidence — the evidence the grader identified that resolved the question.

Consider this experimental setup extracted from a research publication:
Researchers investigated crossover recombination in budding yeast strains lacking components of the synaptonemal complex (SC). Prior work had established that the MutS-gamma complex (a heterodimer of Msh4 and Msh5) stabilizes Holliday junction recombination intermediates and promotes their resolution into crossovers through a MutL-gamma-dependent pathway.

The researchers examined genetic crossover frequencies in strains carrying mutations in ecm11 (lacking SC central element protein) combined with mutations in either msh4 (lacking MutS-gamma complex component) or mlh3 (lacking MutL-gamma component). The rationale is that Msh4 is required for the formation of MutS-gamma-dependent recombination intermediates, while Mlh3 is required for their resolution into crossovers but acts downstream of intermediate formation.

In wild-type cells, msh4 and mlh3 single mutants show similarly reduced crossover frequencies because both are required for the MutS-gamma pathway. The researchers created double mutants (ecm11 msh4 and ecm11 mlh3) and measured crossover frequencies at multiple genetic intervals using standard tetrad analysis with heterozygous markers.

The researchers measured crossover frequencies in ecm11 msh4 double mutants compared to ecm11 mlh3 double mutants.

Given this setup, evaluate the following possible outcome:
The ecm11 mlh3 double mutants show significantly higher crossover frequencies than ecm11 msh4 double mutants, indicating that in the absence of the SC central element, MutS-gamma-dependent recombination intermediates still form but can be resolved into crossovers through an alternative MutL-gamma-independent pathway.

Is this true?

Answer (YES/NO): YES